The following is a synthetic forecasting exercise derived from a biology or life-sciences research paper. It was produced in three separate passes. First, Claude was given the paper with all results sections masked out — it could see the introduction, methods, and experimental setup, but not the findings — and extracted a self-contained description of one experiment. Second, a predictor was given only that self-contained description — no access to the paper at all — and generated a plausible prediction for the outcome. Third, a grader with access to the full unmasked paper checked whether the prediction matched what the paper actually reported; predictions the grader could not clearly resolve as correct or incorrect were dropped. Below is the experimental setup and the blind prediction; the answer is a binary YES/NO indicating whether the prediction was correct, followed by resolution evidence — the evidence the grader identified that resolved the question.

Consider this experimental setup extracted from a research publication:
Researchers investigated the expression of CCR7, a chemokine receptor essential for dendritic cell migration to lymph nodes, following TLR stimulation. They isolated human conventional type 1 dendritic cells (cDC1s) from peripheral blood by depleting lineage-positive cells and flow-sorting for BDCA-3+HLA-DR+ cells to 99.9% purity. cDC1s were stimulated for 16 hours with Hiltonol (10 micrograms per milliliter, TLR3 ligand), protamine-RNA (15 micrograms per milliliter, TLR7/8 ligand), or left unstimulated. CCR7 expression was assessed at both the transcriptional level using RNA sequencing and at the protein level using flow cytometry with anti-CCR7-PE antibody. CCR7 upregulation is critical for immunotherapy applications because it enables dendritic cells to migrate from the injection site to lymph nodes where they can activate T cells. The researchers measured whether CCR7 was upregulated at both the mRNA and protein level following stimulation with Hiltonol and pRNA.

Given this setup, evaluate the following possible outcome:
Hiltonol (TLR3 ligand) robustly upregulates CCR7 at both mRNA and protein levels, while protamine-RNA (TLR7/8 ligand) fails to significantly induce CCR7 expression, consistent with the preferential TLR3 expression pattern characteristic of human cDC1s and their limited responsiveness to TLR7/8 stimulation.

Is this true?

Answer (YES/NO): NO